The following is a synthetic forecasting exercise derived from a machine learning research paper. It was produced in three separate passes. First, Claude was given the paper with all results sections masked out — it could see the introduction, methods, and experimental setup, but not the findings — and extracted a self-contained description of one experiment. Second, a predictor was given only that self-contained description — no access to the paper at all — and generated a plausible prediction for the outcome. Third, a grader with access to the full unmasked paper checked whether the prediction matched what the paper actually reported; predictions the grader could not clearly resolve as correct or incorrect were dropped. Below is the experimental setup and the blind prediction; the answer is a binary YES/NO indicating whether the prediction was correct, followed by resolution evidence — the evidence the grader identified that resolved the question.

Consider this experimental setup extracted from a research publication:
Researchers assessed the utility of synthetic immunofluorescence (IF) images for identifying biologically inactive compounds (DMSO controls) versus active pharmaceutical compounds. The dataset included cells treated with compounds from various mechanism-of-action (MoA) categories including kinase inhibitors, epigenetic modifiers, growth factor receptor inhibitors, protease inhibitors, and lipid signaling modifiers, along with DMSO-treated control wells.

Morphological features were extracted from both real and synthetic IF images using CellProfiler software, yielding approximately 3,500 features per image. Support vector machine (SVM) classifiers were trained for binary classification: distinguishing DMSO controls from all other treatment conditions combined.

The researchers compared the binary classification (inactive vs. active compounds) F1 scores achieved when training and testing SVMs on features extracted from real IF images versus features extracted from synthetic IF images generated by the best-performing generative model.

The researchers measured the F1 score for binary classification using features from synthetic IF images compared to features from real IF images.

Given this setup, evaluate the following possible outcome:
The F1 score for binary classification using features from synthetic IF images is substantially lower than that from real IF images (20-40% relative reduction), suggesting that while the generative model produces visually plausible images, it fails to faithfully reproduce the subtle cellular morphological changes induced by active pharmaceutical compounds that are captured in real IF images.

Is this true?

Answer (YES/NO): NO